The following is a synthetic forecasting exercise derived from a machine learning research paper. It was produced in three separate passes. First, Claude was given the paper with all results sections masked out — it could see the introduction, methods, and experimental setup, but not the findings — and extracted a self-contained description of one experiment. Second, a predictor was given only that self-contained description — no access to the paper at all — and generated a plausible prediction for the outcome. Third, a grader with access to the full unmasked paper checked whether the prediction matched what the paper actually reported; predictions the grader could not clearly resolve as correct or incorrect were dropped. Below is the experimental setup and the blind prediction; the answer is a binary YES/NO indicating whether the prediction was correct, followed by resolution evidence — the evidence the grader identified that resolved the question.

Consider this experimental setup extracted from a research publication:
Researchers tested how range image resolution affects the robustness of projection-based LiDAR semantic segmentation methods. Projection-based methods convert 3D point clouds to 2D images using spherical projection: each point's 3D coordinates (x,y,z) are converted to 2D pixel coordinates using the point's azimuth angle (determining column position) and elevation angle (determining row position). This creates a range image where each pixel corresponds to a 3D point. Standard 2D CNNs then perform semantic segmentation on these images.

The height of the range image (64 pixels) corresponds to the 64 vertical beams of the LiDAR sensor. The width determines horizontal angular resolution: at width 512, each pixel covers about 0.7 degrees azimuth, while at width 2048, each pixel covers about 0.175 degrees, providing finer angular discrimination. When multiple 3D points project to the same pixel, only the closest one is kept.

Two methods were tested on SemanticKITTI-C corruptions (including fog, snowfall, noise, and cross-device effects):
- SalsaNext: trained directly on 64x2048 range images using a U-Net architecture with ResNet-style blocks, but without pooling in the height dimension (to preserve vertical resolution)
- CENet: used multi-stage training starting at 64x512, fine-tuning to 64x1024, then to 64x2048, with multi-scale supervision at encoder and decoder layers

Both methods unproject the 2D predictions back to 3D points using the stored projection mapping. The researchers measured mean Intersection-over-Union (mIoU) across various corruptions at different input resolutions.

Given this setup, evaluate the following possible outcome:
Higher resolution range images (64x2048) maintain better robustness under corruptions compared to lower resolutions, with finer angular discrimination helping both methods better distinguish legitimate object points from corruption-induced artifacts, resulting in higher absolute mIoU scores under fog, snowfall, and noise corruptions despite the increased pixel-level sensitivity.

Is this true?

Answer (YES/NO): YES